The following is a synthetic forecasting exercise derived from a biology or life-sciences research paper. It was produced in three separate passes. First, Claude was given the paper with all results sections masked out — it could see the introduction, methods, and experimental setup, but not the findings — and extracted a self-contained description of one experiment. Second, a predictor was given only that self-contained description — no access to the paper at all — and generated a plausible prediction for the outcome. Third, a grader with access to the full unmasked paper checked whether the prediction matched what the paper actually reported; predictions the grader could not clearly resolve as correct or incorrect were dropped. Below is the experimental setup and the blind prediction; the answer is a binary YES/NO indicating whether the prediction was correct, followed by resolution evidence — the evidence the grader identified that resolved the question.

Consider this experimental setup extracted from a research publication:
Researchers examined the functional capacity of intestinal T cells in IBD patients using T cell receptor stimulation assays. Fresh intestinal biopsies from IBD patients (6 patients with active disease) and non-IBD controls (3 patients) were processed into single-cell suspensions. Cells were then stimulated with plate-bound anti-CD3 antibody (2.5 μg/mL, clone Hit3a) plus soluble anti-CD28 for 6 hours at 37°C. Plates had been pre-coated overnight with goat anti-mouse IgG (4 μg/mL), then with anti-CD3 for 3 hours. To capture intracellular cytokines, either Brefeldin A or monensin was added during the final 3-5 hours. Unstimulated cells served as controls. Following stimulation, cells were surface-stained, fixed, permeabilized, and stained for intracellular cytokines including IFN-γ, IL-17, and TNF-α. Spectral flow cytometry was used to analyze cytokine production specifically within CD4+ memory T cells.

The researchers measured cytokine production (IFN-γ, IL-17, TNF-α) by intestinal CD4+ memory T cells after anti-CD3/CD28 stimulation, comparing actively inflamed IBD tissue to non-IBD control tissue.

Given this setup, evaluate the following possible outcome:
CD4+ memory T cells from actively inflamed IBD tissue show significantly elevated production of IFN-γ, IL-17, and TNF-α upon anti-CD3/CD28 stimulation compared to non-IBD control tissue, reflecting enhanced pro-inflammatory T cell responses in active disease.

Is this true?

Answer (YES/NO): NO